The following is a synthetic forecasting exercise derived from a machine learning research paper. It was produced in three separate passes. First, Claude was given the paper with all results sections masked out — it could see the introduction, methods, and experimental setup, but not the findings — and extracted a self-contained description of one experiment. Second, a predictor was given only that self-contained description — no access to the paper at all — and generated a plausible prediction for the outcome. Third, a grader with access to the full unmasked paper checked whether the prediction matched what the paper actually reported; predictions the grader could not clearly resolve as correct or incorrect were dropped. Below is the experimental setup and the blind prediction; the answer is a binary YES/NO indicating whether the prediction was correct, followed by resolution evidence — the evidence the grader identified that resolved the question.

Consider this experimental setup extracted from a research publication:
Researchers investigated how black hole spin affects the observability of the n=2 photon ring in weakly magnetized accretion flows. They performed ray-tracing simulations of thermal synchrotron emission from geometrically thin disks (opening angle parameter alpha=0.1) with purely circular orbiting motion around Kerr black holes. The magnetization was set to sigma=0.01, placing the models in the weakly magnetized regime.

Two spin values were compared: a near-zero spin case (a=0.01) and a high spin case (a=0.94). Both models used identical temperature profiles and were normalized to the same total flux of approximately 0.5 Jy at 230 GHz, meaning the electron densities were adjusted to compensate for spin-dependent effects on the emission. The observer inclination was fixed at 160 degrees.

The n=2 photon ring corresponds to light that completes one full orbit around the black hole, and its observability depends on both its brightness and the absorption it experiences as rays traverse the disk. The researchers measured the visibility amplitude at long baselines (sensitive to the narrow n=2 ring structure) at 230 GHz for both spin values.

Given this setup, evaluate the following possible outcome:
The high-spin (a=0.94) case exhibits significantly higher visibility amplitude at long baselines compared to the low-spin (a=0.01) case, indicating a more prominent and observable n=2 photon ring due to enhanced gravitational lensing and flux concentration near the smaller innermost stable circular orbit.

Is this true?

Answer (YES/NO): NO